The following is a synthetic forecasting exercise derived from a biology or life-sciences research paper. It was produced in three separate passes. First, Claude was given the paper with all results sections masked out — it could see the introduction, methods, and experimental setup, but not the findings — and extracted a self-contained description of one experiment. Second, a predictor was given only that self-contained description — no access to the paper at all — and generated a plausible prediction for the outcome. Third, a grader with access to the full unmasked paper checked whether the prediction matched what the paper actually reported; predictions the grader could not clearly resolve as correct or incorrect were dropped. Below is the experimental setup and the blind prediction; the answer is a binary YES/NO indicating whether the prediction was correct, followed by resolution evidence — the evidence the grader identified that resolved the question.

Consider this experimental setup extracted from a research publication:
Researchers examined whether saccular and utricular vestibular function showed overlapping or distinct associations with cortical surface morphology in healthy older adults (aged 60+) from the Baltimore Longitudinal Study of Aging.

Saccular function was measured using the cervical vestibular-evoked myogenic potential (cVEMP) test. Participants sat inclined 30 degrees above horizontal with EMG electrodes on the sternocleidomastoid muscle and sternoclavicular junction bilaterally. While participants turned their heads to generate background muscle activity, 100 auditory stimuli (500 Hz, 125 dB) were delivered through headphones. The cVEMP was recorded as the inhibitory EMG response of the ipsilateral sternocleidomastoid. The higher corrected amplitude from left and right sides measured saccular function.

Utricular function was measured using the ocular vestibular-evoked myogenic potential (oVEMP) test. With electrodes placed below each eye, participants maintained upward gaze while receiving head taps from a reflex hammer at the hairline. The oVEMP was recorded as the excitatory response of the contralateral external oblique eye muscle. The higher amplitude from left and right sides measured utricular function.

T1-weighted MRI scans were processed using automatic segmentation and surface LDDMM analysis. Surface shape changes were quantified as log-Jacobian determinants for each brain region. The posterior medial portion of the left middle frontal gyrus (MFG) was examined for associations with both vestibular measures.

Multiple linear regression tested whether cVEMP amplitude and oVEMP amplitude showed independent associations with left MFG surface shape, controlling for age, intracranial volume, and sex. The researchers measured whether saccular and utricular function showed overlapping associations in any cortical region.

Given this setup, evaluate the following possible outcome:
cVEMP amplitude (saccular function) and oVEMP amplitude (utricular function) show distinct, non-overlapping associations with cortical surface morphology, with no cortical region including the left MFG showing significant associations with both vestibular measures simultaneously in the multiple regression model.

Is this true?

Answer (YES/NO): NO